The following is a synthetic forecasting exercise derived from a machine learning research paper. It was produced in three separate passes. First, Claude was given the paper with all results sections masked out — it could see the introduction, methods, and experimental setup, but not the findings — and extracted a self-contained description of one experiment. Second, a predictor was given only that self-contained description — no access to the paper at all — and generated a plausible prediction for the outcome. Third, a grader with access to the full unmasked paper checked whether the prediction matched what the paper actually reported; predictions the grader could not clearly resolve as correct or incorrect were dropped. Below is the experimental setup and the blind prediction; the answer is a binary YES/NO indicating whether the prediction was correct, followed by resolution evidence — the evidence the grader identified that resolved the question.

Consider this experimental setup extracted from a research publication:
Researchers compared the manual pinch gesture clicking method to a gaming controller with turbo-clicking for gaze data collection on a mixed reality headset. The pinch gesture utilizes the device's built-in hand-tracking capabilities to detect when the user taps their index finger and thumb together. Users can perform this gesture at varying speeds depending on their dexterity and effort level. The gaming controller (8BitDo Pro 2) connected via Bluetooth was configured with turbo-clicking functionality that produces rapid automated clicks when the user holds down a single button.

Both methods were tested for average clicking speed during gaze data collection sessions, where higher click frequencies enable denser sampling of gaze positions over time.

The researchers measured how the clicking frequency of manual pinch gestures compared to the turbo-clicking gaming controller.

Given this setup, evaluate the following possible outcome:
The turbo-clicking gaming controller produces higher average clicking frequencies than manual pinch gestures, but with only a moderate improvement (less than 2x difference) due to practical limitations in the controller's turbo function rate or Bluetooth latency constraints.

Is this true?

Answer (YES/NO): NO